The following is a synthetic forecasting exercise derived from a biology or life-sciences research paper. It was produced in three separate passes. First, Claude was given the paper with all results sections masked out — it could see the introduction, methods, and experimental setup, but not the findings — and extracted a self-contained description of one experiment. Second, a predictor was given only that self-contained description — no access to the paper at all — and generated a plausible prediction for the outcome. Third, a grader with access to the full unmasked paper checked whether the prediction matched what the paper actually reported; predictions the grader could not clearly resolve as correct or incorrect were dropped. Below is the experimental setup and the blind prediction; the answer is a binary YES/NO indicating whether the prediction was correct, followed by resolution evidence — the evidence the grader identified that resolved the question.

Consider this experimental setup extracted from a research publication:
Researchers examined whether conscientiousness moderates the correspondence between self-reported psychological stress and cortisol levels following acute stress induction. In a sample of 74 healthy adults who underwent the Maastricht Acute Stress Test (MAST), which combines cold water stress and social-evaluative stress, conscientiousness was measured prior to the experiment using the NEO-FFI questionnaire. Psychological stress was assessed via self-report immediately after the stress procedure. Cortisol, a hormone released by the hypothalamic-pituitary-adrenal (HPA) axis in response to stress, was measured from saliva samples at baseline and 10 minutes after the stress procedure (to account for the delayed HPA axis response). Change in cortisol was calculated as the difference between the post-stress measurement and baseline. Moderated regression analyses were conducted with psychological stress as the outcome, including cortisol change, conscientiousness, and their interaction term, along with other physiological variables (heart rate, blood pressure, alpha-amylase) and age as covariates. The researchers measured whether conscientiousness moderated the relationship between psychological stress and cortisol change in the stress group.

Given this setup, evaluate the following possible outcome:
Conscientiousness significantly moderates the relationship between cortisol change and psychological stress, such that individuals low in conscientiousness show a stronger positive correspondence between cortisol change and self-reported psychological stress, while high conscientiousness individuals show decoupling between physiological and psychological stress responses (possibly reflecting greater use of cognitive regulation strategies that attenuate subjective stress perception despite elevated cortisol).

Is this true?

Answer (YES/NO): NO